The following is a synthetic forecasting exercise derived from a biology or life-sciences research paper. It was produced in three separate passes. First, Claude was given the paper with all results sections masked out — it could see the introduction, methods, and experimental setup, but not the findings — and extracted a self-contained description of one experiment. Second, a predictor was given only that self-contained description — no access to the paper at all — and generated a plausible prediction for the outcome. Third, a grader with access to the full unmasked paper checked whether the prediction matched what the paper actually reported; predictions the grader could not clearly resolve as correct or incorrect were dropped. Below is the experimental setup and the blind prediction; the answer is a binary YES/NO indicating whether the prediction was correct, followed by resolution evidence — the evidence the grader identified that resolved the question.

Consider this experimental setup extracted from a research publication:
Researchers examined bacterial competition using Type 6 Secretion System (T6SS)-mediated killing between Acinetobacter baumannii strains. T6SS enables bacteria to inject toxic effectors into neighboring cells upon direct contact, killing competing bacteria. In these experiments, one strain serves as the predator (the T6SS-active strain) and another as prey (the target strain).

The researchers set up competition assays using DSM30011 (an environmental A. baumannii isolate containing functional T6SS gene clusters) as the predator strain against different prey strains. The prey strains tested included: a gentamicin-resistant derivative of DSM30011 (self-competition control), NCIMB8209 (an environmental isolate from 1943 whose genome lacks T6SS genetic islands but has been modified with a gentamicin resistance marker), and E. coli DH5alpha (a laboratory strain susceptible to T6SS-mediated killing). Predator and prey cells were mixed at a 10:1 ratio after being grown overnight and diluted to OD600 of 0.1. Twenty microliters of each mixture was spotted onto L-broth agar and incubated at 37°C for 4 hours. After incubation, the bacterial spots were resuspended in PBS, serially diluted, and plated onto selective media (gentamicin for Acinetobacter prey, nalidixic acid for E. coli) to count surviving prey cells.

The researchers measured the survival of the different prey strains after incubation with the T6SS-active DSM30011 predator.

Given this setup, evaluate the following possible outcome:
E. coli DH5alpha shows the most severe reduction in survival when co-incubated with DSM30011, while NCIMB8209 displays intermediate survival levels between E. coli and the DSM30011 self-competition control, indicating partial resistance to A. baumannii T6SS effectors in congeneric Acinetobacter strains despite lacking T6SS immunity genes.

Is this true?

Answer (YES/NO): NO